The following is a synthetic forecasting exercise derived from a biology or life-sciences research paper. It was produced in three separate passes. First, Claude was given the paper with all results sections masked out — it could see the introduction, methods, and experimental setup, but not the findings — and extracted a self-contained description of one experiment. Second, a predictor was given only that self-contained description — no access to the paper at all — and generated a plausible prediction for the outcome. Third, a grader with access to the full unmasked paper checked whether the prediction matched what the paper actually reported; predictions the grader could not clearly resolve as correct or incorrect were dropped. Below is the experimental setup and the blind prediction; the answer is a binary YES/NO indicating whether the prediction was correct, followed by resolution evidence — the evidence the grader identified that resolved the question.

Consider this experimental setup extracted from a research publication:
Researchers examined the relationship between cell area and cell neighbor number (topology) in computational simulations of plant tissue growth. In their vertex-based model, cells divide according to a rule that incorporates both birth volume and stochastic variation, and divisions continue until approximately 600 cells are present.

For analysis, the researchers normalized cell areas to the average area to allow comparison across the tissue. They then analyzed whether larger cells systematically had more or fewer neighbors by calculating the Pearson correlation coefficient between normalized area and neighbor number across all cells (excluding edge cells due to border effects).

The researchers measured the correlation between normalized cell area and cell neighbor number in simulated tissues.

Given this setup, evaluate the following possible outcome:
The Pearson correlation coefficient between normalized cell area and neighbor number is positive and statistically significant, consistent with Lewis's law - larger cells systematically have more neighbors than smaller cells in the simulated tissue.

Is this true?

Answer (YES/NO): YES